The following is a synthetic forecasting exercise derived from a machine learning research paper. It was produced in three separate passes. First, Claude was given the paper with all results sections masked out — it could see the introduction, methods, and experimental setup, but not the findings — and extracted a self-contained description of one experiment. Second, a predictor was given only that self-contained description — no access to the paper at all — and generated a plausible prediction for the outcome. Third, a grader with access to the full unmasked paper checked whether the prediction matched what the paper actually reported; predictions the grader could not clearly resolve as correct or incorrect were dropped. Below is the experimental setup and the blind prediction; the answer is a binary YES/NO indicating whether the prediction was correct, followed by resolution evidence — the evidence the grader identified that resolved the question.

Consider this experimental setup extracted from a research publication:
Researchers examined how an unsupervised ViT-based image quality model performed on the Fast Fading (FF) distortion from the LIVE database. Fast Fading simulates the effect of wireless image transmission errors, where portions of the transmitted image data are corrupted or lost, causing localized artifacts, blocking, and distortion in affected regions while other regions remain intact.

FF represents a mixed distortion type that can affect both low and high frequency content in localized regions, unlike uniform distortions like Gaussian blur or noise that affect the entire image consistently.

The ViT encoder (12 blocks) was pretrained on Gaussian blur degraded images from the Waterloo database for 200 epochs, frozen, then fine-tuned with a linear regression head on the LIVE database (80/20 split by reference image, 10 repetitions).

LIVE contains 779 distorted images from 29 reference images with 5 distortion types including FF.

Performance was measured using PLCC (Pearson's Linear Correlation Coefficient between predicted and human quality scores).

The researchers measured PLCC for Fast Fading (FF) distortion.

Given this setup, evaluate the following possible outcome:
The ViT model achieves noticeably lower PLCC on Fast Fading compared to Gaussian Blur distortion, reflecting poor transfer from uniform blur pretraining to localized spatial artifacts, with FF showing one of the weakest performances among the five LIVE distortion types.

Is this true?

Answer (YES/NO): NO